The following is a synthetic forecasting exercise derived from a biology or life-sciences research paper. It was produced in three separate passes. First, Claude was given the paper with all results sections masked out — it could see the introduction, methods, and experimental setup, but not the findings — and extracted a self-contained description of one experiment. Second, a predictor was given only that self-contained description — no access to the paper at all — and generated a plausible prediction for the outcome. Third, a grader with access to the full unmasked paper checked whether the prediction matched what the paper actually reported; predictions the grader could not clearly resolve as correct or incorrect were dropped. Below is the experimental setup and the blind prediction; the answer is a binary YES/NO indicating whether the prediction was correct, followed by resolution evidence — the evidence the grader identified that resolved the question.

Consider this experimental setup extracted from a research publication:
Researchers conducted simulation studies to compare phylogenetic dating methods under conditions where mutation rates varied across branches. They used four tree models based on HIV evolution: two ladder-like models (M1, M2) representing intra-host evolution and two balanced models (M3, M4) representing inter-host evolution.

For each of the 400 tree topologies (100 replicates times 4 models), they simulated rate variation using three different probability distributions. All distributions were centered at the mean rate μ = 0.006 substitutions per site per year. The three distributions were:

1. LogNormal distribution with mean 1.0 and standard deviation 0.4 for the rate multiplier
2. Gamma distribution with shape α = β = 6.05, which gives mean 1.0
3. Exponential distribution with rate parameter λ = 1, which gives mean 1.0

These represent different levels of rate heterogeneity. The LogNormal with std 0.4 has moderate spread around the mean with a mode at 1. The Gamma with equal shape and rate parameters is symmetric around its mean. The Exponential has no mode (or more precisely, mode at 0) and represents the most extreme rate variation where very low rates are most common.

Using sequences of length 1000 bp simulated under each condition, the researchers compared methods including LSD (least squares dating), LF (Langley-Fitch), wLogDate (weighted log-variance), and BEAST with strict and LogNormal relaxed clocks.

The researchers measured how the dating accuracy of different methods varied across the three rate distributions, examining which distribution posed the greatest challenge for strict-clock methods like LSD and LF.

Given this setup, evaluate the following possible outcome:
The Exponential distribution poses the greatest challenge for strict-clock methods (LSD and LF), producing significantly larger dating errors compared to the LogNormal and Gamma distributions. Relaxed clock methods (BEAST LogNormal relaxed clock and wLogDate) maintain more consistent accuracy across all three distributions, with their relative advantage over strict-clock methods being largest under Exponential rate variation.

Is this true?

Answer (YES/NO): NO